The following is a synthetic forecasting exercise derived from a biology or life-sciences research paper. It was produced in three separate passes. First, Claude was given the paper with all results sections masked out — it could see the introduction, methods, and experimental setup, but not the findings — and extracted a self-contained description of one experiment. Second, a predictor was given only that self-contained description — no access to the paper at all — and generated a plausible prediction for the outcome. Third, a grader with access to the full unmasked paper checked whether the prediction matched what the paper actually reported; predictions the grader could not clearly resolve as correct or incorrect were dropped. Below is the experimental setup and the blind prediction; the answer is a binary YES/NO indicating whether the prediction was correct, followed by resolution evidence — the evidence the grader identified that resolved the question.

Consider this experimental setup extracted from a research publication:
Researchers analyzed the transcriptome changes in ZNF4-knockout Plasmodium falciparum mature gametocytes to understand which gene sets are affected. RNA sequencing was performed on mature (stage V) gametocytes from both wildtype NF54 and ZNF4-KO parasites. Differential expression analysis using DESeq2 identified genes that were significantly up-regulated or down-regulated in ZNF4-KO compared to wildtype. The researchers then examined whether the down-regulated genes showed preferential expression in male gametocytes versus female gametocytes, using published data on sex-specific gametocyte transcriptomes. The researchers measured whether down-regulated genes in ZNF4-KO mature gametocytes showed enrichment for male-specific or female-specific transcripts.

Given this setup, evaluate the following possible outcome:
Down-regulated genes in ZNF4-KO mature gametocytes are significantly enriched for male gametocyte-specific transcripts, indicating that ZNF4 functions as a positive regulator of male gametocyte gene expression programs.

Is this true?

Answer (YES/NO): YES